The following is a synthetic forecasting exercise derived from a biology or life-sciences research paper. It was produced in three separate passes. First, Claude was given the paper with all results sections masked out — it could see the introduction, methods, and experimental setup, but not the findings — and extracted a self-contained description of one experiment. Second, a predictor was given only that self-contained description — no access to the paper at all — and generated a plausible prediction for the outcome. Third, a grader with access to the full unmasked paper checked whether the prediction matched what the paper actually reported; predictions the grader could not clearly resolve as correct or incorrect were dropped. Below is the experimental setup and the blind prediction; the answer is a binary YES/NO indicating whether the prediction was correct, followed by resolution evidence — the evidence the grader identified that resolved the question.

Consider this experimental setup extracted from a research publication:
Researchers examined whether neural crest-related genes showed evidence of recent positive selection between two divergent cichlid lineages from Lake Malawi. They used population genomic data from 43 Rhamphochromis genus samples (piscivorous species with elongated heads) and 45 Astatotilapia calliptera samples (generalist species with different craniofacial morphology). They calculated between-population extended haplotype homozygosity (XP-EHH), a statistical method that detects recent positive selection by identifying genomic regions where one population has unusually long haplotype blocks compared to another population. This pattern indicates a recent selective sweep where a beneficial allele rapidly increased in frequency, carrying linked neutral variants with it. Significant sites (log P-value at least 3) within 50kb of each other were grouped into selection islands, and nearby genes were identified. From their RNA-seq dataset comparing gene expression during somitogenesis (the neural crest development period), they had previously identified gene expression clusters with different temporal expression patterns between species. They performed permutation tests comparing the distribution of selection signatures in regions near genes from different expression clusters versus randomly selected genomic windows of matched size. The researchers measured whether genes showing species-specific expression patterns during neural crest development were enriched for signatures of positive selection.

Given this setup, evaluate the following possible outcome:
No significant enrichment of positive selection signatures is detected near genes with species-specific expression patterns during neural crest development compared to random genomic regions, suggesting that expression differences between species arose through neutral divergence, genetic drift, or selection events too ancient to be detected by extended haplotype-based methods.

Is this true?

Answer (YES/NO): NO